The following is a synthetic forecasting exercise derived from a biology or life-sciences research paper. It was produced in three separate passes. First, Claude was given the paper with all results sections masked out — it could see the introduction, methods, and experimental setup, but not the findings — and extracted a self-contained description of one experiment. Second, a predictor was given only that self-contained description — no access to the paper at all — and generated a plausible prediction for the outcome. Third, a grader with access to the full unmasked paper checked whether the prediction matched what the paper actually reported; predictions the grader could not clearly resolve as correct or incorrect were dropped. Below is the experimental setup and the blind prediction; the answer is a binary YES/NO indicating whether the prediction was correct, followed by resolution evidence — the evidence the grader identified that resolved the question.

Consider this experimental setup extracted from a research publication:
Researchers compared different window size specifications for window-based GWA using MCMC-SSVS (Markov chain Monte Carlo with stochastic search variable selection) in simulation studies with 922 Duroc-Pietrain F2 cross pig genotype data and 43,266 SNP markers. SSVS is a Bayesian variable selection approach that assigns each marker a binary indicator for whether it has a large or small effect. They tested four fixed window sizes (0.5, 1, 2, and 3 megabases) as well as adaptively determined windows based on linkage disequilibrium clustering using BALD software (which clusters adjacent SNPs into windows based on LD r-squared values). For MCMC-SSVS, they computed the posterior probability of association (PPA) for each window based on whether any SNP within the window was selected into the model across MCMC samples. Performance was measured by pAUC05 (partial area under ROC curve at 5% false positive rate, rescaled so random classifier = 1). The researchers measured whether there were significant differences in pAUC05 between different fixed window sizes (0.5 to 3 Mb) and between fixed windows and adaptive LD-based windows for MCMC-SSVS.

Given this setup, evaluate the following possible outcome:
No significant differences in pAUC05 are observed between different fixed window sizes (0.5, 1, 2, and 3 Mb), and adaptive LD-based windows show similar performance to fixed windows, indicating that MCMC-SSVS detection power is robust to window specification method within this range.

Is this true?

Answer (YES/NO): NO